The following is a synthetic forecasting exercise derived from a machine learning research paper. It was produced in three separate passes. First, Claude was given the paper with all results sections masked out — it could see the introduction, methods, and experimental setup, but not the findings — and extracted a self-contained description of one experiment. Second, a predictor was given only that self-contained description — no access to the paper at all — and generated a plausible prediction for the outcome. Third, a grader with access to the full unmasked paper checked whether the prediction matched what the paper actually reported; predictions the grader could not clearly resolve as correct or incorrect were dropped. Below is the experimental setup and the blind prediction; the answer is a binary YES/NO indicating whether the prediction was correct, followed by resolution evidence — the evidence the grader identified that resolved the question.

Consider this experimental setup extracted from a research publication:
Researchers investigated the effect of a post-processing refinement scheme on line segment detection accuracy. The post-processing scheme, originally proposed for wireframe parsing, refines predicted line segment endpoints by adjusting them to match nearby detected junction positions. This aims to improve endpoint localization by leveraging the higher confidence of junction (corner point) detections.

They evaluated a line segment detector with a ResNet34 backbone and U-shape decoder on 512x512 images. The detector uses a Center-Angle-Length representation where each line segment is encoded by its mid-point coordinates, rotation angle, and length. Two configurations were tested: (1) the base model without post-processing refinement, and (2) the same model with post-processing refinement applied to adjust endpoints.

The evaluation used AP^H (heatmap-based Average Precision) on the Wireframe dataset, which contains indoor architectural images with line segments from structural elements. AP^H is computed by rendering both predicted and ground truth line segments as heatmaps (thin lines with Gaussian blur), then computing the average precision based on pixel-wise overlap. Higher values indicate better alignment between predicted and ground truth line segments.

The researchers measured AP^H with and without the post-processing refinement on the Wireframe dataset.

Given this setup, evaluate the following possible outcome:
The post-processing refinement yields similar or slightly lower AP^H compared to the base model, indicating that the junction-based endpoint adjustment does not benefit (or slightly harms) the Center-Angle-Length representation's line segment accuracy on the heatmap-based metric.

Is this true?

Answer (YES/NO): NO